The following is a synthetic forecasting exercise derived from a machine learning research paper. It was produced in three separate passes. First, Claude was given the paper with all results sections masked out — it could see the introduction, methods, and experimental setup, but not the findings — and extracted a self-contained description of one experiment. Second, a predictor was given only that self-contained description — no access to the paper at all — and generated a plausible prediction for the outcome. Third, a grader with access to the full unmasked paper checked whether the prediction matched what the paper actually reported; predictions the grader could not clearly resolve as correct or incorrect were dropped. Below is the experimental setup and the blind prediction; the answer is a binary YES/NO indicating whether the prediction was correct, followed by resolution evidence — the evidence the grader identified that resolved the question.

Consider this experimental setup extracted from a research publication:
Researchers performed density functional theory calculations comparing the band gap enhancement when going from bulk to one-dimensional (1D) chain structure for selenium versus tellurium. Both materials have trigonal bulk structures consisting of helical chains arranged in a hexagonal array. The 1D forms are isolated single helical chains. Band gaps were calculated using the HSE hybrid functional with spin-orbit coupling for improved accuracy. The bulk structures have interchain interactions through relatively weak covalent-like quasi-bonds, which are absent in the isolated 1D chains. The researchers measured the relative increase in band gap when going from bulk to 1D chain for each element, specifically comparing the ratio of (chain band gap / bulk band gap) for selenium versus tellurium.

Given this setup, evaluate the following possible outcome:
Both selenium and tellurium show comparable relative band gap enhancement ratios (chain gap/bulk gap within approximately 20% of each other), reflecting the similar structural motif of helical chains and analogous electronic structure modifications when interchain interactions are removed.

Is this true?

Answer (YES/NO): NO